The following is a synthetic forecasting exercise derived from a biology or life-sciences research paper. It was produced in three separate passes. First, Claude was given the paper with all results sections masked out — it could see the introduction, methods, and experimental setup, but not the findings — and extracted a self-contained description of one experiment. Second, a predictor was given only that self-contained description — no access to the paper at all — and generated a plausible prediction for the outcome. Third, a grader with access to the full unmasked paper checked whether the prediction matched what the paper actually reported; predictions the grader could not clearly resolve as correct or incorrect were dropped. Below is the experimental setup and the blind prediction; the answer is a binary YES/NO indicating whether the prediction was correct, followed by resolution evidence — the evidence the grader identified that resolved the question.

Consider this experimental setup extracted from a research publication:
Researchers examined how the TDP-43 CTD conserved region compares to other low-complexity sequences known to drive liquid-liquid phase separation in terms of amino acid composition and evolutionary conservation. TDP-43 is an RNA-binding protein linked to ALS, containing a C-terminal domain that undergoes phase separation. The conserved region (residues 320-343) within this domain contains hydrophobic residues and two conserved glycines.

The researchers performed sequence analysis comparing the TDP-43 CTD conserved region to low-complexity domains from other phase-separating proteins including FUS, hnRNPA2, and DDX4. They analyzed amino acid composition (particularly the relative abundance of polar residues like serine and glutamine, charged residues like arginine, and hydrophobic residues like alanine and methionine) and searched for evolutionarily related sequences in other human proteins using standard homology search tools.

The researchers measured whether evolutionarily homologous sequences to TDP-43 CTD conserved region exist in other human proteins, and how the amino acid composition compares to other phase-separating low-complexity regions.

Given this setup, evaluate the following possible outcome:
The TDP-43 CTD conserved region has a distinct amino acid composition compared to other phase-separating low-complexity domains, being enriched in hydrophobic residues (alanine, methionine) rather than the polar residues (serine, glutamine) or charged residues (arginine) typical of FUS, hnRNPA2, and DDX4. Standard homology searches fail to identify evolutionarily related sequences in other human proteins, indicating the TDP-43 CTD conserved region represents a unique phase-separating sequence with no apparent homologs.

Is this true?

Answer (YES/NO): YES